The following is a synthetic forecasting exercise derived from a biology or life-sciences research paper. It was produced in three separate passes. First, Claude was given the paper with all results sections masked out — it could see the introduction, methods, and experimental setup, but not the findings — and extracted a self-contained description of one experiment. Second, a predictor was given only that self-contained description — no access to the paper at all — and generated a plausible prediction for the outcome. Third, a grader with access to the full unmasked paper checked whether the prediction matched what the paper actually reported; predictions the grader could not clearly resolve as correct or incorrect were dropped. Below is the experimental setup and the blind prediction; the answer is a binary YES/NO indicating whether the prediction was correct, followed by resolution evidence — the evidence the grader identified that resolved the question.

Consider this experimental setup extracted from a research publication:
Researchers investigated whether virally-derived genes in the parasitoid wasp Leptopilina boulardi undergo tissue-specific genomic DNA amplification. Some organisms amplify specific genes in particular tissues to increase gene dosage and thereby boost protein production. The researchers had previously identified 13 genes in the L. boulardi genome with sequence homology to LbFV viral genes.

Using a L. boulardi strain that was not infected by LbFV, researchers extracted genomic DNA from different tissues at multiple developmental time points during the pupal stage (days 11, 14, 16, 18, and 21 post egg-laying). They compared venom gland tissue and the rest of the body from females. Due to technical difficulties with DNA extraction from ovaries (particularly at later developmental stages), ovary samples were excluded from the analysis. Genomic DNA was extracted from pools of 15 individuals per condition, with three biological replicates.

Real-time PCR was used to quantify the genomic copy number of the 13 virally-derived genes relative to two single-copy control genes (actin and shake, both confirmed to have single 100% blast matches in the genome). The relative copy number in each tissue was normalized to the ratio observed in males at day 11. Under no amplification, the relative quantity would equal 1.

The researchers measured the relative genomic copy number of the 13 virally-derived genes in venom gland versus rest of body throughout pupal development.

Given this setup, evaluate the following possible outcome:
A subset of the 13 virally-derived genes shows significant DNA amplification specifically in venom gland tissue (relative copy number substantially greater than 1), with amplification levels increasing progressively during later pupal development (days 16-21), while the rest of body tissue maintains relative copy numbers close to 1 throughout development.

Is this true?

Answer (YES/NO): NO